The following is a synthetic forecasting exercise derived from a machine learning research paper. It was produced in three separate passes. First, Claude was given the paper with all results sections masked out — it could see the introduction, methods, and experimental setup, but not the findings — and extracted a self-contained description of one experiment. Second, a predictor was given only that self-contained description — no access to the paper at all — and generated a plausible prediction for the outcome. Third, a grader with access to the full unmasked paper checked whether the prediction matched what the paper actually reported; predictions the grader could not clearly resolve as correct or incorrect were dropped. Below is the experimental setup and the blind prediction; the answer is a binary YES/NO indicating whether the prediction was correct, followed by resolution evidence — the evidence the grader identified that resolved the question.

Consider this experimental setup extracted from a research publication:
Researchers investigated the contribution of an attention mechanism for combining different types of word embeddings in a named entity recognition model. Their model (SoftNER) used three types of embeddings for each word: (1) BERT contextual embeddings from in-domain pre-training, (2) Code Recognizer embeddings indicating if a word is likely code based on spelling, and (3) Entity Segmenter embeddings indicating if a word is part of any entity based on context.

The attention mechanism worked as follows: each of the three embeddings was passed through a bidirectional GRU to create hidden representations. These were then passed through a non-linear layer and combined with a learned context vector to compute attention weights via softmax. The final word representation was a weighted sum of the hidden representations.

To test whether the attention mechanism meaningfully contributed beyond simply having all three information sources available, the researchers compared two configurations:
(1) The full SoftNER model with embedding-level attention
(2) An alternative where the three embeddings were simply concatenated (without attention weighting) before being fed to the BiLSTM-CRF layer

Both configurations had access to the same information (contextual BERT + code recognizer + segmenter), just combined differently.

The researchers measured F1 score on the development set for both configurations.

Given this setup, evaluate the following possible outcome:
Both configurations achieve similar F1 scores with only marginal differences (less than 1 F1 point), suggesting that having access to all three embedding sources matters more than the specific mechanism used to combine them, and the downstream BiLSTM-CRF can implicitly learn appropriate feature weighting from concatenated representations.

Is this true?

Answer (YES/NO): NO